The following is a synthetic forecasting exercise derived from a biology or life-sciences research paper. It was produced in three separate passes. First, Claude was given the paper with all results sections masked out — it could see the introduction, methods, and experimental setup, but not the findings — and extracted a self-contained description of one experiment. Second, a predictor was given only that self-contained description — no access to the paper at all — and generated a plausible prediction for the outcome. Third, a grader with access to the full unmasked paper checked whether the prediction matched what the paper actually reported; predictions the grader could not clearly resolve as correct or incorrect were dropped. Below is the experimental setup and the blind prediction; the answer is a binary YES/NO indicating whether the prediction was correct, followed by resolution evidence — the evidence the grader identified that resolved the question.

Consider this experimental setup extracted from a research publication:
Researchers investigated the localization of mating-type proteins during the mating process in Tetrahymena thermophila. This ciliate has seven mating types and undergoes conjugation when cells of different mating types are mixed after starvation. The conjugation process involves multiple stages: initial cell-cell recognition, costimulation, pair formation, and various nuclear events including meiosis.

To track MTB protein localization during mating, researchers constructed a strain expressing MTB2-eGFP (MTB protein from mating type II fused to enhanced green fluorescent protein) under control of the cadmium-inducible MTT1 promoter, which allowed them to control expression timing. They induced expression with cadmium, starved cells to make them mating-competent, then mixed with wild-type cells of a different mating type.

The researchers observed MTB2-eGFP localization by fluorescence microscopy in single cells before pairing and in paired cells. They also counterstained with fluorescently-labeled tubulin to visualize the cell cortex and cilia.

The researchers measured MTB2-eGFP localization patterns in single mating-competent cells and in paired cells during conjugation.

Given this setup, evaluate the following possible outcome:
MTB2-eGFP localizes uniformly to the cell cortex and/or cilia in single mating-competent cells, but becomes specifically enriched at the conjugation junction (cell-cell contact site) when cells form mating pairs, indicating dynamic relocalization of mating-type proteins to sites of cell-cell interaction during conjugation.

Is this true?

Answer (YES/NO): NO